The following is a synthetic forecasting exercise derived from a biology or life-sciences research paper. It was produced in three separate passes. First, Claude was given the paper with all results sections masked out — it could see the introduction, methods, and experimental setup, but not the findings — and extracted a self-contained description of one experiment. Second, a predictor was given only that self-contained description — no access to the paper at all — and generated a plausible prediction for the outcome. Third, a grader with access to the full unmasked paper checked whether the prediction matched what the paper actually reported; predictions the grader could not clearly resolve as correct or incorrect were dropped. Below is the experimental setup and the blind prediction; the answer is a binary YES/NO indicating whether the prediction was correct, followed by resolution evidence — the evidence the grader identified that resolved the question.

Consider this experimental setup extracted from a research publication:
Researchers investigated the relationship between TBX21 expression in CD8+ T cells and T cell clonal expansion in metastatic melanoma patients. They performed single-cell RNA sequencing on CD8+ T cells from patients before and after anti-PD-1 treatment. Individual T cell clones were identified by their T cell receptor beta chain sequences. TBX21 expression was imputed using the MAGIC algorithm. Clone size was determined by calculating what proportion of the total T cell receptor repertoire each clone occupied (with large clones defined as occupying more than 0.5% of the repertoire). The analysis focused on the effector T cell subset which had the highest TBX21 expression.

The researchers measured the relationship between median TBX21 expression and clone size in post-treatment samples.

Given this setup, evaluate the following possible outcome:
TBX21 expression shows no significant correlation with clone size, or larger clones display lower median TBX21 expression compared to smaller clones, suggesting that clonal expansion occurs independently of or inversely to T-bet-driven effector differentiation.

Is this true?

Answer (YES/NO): NO